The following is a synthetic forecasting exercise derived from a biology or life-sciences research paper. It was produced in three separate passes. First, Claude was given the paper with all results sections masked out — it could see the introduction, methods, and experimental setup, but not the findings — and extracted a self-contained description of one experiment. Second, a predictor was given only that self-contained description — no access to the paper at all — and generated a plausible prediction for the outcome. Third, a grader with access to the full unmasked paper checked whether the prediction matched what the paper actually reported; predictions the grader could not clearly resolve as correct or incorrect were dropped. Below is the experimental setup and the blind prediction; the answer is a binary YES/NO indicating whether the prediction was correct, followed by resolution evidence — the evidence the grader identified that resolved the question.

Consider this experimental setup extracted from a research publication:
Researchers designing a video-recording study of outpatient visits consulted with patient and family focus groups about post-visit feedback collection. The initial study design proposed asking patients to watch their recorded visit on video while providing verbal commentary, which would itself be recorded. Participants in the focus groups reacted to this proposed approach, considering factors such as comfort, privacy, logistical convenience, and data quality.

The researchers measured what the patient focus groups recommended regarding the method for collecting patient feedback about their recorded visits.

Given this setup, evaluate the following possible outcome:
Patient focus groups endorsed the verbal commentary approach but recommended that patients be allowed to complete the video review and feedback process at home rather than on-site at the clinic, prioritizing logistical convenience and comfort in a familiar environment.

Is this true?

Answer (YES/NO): NO